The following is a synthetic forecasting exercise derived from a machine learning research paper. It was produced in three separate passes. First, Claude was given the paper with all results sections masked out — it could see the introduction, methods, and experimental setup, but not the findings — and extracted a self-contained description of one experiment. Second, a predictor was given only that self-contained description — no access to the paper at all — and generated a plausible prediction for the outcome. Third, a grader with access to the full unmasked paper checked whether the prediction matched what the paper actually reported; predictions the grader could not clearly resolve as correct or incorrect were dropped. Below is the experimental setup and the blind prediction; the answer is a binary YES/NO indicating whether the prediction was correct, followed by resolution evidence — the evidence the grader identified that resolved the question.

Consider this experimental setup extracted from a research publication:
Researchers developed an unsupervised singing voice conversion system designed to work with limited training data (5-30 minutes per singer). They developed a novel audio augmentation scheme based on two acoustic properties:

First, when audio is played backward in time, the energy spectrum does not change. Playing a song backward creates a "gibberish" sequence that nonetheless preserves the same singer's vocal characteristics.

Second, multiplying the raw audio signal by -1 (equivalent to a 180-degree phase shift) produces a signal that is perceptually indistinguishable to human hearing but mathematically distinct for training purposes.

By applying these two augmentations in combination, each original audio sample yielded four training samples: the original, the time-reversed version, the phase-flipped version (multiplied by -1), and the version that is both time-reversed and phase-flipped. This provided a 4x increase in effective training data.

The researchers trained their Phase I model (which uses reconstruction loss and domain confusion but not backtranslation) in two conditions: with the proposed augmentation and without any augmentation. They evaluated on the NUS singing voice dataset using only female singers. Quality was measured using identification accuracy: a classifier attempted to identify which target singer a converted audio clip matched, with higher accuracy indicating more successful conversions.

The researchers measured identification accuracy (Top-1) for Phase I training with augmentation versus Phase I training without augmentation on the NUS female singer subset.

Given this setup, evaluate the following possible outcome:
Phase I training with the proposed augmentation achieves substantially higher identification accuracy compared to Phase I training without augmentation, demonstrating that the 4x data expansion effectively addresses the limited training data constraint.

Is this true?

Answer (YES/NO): YES